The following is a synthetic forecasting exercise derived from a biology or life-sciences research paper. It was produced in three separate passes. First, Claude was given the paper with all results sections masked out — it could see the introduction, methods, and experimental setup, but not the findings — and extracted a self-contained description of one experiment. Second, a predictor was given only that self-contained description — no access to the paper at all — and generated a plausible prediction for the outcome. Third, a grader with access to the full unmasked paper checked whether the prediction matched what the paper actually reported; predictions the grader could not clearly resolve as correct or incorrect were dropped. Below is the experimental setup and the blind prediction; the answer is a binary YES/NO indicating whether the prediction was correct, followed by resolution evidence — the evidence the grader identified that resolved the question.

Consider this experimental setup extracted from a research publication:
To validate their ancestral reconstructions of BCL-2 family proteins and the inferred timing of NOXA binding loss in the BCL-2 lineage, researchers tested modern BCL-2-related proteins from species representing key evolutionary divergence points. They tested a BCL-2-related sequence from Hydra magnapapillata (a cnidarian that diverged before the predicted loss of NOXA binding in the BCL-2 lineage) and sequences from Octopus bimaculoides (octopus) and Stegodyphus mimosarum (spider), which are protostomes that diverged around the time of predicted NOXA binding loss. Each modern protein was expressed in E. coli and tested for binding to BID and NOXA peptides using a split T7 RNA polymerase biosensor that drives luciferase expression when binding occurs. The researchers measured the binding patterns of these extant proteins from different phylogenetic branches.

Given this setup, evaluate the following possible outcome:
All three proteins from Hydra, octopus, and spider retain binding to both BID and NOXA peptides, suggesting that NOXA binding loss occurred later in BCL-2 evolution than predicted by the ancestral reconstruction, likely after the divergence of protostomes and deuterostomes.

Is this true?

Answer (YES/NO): NO